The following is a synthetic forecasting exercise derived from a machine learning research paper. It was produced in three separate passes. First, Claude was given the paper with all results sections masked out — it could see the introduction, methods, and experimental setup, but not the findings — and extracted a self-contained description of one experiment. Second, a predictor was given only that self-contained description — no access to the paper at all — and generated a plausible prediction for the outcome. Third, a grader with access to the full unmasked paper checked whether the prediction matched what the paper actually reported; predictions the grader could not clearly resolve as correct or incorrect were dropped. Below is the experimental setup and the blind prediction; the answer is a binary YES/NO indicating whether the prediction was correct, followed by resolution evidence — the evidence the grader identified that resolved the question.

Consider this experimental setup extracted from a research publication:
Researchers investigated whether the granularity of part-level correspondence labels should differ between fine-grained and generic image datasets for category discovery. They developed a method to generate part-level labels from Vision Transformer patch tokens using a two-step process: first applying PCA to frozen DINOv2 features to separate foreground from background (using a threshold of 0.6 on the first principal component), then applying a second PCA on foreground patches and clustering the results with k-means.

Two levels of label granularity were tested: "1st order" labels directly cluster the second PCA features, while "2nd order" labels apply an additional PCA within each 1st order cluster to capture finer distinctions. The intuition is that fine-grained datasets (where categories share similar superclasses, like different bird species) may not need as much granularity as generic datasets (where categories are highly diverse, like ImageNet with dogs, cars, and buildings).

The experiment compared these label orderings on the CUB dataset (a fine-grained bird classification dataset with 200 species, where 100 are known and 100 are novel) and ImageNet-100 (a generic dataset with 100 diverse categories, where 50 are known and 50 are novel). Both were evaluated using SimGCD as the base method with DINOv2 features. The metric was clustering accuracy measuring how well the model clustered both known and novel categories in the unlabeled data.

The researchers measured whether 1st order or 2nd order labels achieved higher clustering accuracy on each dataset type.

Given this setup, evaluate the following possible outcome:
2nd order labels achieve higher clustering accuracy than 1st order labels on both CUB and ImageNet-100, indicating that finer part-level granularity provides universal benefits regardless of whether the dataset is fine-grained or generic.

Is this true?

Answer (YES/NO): NO